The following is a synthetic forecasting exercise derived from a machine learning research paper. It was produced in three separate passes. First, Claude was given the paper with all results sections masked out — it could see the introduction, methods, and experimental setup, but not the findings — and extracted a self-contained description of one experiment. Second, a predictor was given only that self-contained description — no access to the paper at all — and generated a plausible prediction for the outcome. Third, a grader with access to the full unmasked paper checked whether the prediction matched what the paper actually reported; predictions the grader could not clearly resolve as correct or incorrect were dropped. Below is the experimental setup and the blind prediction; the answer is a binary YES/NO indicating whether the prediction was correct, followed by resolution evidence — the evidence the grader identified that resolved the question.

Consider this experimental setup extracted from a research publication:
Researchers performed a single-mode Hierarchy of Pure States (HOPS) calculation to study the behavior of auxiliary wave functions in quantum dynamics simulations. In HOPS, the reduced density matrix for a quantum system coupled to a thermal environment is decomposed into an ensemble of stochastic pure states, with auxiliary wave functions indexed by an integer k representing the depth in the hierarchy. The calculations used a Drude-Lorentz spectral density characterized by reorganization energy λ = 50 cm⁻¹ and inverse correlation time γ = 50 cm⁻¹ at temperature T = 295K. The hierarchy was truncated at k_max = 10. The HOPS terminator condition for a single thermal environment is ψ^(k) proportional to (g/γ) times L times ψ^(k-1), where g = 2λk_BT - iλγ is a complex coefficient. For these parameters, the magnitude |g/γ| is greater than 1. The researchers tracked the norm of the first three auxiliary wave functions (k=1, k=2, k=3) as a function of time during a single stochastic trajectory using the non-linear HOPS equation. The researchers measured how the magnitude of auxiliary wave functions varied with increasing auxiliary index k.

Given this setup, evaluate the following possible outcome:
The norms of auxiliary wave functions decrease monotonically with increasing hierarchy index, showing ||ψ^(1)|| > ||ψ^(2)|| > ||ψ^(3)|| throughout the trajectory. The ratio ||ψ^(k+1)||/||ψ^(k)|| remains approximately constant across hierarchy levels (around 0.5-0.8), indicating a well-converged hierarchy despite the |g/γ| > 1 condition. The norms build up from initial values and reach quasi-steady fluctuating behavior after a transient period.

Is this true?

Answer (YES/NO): NO